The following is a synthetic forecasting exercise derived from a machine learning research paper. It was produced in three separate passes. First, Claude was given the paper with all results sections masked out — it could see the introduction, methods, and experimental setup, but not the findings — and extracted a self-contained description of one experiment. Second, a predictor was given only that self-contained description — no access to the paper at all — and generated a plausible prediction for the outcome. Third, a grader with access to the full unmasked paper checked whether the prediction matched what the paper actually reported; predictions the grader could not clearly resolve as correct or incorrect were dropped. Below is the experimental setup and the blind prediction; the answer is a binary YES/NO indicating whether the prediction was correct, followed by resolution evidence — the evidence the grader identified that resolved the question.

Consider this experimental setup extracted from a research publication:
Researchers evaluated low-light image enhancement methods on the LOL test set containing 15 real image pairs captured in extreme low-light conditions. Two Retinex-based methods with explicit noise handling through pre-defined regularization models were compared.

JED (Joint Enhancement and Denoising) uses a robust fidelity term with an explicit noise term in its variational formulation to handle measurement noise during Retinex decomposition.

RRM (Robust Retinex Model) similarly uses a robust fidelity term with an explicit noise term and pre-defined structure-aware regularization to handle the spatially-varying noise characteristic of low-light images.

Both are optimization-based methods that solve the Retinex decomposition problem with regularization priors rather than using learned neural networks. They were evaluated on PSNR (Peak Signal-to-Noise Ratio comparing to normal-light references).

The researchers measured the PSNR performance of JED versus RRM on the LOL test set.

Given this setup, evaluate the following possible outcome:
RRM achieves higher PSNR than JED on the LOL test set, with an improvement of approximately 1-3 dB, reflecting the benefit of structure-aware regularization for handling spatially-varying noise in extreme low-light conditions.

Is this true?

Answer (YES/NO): NO